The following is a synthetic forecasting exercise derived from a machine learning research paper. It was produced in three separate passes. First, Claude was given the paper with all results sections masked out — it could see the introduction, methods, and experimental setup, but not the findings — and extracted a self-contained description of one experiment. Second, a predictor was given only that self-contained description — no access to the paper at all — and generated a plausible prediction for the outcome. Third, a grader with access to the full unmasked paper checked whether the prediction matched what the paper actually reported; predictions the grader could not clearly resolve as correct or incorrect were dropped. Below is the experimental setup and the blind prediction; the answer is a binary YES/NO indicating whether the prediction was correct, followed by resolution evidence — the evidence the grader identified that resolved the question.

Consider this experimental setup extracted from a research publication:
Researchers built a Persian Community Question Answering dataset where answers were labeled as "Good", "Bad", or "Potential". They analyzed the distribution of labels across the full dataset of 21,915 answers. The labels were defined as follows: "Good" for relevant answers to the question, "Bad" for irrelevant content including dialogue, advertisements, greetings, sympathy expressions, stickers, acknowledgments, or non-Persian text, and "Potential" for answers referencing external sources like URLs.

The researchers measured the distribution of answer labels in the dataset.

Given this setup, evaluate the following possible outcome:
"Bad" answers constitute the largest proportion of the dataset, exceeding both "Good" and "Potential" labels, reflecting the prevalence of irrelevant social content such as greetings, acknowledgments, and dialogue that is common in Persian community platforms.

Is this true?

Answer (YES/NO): YES